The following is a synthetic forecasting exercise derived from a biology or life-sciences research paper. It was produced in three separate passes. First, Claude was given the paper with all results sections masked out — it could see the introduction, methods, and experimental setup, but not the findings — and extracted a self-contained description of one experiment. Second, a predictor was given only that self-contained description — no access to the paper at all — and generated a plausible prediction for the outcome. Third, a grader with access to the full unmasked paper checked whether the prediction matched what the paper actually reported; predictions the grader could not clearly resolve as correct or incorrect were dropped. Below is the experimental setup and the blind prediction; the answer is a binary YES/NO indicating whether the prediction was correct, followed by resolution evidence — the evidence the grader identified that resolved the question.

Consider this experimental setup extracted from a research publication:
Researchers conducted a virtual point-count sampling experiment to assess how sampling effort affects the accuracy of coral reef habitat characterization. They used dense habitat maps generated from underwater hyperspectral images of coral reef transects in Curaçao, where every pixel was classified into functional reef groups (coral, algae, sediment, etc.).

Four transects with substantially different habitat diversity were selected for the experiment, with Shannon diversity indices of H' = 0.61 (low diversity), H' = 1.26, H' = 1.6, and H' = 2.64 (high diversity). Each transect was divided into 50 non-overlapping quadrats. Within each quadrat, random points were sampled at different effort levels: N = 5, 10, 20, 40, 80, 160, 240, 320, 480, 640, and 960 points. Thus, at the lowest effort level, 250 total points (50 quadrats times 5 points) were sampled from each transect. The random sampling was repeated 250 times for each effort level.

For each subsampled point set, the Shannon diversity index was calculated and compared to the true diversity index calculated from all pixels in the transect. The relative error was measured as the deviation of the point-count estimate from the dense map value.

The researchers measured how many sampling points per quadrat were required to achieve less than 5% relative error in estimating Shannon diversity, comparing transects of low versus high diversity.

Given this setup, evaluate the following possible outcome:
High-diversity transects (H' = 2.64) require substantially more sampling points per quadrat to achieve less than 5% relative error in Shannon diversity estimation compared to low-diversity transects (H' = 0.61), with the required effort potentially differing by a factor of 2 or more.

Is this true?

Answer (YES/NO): NO